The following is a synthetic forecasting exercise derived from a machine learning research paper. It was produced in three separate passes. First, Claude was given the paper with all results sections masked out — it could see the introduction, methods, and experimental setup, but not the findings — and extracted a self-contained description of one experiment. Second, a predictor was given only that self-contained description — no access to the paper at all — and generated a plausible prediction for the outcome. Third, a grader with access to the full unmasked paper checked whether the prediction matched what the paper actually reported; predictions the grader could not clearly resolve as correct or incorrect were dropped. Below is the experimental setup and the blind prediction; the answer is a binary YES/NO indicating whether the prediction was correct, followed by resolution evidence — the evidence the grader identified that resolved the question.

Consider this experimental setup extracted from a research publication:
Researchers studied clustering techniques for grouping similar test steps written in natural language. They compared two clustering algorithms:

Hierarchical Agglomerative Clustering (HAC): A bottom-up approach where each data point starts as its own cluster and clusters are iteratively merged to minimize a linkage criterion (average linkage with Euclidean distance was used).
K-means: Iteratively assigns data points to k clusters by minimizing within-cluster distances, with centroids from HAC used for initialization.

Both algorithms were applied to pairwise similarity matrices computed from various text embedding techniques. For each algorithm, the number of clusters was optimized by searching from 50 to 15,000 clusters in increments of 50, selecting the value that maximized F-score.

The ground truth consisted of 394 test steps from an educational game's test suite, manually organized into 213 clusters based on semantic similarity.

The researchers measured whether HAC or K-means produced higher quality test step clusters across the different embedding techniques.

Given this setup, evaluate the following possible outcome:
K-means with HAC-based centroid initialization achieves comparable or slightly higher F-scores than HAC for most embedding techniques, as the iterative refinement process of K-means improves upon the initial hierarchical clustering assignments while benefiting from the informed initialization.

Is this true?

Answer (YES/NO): YES